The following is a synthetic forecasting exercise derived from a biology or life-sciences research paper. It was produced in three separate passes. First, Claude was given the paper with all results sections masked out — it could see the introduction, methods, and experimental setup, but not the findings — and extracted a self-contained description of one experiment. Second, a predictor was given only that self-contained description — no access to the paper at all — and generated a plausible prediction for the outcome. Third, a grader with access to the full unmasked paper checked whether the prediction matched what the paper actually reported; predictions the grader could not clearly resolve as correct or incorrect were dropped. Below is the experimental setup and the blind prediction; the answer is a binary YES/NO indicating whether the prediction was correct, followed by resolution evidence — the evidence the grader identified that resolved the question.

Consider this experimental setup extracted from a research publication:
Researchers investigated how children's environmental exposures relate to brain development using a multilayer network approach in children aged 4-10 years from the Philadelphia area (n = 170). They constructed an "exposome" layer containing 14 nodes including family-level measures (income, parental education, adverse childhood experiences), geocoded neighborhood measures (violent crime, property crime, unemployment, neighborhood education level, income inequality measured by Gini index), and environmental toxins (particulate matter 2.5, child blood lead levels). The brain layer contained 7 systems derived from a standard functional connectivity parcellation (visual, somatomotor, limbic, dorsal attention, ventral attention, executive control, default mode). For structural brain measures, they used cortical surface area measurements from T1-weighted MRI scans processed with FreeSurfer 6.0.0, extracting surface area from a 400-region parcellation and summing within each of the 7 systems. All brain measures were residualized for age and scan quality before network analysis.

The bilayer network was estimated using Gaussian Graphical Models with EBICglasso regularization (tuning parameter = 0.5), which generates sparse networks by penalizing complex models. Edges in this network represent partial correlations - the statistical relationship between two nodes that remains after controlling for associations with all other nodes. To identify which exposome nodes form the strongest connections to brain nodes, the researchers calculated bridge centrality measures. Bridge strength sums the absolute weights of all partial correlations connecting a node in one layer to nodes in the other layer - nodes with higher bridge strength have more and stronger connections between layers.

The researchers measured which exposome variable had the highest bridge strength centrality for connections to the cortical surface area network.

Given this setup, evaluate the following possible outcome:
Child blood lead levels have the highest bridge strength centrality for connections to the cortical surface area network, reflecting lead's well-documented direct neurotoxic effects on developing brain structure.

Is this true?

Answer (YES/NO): NO